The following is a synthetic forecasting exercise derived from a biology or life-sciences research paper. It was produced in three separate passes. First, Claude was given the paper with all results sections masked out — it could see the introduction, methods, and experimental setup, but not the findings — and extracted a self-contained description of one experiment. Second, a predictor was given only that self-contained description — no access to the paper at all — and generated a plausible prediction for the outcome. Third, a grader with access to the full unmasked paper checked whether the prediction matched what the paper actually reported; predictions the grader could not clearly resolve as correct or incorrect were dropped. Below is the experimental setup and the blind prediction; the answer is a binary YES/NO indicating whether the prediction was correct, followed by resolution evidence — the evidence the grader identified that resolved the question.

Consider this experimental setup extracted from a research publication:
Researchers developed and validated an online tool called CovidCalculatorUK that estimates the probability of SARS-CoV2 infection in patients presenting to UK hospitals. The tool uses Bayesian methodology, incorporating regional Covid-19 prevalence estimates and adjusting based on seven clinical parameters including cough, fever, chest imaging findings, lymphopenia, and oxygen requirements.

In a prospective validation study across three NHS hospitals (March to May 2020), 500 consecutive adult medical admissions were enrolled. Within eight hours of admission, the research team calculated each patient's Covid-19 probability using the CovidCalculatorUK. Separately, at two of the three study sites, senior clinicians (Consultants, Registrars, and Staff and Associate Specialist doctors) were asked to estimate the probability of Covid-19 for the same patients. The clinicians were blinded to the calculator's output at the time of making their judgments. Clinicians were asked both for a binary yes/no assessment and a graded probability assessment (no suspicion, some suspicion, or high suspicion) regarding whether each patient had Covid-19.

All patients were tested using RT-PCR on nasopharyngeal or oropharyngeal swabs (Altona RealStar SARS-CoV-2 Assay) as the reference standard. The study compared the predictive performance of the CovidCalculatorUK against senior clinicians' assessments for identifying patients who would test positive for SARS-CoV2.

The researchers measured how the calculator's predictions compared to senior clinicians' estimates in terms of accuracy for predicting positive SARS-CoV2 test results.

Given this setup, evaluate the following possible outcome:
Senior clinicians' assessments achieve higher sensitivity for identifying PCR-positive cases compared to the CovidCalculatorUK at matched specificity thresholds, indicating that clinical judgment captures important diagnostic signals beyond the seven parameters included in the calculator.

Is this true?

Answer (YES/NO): NO